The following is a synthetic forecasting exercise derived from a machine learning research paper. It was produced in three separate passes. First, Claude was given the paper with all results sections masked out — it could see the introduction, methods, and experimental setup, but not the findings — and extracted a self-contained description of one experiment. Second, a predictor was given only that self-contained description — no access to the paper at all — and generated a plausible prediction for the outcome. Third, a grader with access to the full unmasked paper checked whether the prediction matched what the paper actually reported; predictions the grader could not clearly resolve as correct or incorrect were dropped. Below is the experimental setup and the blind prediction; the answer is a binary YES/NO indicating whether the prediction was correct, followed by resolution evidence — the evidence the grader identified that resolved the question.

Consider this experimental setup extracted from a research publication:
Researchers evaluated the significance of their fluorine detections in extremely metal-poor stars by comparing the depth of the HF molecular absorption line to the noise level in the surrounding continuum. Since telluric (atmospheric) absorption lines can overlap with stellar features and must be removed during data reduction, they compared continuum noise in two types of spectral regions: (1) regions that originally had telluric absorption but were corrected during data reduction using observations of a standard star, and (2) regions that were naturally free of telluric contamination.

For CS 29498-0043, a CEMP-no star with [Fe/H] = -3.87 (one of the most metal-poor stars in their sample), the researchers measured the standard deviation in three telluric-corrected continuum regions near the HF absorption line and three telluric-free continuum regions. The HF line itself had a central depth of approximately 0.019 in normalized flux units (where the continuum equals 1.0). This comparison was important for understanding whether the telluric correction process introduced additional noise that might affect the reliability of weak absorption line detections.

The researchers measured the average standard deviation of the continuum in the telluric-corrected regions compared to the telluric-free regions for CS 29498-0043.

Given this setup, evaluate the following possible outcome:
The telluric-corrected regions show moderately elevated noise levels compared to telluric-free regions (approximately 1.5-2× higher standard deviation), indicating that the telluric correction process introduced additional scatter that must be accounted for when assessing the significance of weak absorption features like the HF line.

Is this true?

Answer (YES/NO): NO